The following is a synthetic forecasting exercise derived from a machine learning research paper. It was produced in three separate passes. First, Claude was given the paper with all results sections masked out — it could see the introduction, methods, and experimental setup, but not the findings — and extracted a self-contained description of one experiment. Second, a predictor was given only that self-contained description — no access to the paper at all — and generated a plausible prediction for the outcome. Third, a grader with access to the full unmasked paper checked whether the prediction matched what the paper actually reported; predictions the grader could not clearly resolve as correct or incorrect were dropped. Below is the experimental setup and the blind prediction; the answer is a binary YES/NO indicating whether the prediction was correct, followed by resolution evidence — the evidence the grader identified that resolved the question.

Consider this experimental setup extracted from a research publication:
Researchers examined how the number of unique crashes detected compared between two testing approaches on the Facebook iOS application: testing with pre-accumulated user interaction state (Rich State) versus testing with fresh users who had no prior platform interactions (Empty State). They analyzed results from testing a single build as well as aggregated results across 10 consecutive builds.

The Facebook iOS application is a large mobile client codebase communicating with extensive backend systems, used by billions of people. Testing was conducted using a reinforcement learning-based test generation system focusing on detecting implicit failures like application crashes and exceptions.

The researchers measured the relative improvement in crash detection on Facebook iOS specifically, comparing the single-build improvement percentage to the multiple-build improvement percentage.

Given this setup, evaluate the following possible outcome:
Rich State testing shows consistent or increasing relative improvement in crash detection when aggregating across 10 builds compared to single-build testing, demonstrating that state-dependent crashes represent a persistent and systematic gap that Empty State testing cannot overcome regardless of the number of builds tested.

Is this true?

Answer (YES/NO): NO